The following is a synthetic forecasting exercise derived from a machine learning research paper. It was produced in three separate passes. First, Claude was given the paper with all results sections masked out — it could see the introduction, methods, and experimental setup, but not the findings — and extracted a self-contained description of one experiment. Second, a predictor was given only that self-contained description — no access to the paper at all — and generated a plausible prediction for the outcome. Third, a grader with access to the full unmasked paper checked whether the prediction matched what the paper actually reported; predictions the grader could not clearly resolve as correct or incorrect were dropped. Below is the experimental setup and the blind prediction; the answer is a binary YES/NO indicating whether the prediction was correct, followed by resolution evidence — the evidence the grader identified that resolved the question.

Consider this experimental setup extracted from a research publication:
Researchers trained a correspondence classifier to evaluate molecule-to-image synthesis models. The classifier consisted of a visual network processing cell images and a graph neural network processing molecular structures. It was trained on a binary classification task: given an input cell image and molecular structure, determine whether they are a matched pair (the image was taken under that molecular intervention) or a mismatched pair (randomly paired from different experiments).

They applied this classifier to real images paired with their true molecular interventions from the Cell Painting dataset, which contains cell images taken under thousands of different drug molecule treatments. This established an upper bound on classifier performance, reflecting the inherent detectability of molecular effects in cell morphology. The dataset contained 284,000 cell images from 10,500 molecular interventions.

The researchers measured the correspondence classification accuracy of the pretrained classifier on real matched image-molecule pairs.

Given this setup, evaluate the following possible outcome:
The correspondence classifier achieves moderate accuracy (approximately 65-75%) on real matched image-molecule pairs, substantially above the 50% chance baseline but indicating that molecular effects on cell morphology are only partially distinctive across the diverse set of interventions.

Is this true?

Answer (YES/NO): YES